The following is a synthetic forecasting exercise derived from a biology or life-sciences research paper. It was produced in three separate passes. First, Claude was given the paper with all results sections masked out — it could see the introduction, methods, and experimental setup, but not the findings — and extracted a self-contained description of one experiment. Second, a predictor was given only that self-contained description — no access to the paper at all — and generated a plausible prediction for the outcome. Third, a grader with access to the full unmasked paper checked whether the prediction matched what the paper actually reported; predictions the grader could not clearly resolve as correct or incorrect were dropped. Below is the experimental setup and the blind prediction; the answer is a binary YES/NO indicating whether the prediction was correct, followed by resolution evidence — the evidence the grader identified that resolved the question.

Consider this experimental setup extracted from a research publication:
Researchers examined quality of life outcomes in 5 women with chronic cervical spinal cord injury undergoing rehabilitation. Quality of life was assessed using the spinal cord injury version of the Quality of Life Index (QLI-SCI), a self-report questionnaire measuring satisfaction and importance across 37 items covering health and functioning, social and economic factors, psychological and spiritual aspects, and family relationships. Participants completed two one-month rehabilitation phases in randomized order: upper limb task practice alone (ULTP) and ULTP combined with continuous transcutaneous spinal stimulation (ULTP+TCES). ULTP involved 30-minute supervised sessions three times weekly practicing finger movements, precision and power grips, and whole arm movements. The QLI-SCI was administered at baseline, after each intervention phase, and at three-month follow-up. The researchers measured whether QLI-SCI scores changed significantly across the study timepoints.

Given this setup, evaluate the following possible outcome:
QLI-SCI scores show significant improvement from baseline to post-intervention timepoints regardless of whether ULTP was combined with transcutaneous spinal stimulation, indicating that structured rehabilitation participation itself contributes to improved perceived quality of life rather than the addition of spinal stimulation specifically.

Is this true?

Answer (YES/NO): NO